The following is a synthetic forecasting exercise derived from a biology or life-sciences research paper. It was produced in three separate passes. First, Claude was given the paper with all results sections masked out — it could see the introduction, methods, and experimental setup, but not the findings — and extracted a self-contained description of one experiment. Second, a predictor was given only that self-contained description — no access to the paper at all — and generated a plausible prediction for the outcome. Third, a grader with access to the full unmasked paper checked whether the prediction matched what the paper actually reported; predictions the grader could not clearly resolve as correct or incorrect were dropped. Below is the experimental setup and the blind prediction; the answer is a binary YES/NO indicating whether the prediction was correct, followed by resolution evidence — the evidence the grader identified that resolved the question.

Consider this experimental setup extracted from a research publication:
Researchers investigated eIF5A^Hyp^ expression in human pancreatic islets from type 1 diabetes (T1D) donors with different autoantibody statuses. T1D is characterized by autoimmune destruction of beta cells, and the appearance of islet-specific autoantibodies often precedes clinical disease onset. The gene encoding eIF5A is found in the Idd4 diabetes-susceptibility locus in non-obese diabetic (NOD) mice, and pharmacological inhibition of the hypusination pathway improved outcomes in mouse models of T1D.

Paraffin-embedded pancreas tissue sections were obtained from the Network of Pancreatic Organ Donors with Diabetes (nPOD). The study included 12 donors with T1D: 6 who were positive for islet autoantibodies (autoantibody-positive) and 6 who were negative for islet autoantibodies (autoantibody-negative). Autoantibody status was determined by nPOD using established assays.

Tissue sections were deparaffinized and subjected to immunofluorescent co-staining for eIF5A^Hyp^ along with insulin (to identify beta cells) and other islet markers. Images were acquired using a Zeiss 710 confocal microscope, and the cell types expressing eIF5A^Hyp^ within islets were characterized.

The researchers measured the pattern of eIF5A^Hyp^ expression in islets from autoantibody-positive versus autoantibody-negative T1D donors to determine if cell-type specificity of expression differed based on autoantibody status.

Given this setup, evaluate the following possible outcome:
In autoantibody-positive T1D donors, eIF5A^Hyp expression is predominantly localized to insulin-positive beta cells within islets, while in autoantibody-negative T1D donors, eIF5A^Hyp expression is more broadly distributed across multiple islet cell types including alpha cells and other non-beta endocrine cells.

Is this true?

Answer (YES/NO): NO